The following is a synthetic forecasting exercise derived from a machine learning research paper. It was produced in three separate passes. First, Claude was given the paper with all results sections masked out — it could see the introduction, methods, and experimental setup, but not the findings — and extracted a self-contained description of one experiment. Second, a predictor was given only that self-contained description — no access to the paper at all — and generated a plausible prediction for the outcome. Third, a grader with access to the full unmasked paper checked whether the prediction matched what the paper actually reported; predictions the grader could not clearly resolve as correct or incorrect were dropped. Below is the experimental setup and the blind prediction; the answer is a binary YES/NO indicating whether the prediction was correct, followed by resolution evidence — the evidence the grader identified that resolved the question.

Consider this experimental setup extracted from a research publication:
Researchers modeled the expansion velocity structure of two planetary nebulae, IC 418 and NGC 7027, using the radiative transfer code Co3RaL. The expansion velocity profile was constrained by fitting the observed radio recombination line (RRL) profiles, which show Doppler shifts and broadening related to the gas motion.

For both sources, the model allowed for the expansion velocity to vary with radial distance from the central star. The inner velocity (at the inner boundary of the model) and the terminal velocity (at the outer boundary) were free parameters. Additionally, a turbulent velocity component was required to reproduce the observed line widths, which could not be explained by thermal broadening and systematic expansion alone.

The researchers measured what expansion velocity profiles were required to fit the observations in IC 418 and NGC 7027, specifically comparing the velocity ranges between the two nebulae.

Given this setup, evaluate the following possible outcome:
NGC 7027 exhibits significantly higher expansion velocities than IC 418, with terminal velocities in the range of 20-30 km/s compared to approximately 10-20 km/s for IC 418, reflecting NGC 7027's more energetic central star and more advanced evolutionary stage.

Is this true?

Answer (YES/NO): NO